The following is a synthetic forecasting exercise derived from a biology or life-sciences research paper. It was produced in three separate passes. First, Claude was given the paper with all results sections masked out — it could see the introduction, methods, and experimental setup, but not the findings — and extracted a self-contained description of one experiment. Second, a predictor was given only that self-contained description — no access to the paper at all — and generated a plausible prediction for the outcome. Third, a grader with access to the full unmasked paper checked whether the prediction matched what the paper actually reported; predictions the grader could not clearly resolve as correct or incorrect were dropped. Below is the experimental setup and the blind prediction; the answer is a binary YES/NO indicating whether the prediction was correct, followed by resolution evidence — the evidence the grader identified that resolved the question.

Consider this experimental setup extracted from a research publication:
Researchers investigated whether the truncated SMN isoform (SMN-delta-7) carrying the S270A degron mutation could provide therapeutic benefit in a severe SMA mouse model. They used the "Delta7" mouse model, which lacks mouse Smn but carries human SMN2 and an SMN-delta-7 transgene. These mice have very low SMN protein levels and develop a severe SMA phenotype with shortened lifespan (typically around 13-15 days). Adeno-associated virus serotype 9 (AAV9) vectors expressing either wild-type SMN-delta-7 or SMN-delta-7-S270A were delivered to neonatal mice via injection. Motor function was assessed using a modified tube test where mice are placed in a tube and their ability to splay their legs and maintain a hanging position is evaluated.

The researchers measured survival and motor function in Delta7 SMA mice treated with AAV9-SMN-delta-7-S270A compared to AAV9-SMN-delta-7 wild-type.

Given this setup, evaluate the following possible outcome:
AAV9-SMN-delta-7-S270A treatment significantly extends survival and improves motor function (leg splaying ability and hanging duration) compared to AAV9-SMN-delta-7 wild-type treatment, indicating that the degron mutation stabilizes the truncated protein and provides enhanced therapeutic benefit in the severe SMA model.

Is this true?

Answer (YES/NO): NO